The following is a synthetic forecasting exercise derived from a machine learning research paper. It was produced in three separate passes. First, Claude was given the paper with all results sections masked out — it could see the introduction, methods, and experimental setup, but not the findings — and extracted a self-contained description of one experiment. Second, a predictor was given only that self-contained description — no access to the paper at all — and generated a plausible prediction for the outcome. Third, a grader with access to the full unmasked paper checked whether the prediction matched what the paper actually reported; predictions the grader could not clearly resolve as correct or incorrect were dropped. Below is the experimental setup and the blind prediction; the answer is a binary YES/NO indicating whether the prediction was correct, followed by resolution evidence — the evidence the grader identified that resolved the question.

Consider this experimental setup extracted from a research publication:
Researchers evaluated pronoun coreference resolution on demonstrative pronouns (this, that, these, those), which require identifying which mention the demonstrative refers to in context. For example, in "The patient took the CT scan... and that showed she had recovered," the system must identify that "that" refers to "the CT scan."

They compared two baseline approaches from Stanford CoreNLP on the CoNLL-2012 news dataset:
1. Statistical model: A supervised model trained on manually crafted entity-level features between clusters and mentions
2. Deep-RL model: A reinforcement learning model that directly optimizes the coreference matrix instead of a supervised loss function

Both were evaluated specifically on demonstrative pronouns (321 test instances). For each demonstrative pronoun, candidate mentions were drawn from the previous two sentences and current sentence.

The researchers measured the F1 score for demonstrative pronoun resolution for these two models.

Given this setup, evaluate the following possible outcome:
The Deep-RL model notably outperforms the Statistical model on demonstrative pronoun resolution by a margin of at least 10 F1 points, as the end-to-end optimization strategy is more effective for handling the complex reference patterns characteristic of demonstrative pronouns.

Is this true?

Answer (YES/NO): NO